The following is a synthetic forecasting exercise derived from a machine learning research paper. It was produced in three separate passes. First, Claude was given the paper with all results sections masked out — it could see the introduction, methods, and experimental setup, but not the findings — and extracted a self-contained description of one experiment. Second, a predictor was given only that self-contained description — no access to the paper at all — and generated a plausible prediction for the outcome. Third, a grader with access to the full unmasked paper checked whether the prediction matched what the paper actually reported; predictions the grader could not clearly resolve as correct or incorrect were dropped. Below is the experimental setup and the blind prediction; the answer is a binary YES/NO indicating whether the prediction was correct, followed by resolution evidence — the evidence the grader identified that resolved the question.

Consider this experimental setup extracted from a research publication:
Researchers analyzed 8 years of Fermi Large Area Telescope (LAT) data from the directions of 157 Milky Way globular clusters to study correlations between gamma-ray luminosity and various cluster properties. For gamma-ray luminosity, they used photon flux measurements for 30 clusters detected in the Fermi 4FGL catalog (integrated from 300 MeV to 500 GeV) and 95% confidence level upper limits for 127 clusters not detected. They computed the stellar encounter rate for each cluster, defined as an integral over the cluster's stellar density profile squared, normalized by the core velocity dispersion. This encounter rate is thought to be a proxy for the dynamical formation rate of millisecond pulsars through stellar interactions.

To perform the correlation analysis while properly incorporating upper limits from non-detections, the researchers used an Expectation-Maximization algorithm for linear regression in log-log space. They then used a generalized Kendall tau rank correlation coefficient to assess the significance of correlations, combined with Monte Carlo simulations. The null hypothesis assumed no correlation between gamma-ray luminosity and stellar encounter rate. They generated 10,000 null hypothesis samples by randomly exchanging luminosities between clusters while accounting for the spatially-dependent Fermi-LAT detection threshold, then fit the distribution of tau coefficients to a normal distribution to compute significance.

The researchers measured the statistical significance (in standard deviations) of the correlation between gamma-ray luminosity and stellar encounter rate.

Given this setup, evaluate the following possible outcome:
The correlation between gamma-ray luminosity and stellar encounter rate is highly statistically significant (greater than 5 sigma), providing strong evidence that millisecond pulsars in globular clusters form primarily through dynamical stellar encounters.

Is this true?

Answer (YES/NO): YES